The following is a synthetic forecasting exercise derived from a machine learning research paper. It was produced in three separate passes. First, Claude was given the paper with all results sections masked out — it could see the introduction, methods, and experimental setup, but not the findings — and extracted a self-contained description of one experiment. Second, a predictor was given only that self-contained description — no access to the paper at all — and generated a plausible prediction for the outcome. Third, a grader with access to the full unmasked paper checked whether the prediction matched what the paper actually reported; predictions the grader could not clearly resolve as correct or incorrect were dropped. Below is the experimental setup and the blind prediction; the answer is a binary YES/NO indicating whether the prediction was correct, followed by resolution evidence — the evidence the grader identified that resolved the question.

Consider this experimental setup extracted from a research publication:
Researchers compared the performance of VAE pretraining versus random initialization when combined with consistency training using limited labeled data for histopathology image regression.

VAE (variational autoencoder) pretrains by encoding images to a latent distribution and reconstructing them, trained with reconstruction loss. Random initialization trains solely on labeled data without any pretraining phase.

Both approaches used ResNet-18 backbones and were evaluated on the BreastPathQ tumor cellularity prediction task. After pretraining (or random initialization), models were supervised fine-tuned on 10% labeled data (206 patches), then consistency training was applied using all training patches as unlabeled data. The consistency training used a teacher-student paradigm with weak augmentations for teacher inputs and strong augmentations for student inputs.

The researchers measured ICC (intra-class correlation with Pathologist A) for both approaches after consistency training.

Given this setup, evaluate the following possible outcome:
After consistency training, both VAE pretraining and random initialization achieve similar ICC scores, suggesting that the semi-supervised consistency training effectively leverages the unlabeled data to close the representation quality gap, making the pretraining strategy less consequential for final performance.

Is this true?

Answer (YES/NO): NO